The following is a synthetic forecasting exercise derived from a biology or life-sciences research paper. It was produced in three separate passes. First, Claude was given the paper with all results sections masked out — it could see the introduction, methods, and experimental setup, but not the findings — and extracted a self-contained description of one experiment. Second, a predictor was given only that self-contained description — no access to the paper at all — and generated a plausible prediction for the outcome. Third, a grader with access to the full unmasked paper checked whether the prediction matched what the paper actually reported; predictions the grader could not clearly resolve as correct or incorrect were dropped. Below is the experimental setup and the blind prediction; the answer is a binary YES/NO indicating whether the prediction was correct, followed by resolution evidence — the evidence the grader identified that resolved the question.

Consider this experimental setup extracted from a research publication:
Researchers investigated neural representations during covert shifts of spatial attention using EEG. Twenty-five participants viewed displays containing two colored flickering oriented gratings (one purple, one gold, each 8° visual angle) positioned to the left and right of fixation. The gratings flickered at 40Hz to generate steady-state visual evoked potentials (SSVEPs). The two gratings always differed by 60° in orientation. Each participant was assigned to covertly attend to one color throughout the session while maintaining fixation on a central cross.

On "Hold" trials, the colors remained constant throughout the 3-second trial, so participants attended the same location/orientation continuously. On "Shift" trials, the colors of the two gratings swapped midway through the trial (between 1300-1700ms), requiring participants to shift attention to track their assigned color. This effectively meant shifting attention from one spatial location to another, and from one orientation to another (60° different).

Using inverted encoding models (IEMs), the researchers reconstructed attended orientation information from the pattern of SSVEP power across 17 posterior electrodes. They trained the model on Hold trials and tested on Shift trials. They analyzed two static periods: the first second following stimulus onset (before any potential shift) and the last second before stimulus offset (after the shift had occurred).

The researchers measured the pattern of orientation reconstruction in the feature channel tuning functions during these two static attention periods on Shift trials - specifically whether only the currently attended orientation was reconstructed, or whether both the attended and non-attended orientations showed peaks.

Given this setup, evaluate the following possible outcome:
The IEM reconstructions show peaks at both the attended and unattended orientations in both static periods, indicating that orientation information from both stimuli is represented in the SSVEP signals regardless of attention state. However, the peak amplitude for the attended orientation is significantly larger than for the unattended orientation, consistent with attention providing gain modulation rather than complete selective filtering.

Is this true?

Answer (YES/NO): NO